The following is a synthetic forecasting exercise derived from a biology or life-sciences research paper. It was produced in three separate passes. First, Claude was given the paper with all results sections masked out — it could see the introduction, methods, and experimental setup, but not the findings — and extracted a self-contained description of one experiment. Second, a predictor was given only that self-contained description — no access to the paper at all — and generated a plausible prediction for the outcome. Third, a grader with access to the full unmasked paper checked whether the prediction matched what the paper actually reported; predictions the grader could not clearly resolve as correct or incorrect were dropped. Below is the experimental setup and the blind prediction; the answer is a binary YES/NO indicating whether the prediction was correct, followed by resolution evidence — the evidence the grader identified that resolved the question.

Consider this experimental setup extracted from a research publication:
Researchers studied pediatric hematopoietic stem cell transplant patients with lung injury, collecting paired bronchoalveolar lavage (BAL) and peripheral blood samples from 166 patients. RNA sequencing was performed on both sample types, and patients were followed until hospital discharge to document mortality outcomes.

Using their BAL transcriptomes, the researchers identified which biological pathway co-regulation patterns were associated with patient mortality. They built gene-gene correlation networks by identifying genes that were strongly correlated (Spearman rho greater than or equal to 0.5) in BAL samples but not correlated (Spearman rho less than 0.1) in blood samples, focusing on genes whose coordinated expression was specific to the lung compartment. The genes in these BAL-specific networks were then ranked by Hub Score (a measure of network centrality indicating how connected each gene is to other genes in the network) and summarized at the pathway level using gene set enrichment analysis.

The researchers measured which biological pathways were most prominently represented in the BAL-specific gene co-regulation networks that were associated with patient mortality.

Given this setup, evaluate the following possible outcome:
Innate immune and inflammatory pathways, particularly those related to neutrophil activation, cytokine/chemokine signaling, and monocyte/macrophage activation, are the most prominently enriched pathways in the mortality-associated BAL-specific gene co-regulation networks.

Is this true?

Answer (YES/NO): NO